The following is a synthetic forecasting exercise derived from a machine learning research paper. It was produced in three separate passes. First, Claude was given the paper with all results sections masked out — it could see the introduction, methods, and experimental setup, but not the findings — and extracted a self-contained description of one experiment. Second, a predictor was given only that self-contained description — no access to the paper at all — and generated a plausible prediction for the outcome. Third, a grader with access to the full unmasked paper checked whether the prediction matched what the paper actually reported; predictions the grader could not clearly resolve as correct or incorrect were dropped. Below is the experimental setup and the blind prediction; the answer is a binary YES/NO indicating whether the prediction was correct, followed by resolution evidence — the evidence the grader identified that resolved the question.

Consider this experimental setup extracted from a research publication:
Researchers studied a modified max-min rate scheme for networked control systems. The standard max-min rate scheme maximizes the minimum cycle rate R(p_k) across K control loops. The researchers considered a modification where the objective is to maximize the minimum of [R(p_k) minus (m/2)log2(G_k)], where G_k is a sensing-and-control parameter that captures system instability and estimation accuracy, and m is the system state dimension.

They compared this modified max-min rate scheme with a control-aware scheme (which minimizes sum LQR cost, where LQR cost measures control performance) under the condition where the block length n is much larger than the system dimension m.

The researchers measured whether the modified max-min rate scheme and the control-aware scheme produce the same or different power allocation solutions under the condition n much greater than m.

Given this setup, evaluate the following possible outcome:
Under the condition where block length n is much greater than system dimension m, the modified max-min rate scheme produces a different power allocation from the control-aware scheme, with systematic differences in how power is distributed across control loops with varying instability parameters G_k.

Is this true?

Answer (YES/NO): NO